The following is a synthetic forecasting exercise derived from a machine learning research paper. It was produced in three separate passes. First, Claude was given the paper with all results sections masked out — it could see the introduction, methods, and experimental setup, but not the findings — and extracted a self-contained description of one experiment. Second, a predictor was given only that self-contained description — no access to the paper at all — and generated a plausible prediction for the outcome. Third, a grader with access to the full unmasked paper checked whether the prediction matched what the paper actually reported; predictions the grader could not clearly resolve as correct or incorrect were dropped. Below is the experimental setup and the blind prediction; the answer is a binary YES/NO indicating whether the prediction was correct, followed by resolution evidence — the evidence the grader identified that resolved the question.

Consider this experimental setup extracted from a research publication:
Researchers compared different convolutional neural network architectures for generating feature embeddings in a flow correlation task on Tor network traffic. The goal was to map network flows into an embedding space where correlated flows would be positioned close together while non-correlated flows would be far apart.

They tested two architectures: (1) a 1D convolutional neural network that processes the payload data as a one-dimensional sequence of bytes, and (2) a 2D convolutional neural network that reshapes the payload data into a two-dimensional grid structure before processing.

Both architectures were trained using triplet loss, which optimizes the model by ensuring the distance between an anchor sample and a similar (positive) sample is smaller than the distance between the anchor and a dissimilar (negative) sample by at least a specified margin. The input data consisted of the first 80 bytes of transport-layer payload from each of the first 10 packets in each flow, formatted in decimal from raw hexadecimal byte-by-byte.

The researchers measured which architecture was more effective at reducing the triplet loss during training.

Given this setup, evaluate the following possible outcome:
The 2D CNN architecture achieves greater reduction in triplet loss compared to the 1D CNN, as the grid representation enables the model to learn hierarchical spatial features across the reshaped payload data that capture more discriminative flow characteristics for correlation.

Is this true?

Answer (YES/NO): NO